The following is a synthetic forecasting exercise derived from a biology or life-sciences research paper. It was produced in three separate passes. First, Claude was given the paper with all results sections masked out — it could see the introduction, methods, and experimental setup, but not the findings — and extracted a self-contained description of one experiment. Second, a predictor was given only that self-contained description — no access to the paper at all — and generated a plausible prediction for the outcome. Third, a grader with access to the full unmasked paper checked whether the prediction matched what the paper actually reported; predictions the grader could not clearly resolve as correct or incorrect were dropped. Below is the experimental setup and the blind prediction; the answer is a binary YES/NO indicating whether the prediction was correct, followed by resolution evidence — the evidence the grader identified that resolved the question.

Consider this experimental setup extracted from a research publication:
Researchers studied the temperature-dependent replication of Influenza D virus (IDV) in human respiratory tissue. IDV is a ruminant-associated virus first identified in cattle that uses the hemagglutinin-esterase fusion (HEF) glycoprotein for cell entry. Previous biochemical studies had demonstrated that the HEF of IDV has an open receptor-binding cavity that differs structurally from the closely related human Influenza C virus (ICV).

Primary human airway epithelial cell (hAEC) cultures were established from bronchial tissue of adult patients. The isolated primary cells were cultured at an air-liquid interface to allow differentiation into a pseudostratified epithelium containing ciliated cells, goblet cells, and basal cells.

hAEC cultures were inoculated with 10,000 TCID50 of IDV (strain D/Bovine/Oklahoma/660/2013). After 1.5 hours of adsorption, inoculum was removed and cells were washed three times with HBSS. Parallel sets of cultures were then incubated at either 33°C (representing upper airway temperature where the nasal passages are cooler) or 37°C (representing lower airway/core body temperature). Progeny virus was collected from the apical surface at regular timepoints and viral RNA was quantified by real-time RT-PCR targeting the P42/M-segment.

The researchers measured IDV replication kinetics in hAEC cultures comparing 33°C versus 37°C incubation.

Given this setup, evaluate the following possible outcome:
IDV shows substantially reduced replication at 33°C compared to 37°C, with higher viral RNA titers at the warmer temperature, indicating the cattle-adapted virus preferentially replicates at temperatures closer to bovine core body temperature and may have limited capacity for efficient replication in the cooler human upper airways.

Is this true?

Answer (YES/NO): NO